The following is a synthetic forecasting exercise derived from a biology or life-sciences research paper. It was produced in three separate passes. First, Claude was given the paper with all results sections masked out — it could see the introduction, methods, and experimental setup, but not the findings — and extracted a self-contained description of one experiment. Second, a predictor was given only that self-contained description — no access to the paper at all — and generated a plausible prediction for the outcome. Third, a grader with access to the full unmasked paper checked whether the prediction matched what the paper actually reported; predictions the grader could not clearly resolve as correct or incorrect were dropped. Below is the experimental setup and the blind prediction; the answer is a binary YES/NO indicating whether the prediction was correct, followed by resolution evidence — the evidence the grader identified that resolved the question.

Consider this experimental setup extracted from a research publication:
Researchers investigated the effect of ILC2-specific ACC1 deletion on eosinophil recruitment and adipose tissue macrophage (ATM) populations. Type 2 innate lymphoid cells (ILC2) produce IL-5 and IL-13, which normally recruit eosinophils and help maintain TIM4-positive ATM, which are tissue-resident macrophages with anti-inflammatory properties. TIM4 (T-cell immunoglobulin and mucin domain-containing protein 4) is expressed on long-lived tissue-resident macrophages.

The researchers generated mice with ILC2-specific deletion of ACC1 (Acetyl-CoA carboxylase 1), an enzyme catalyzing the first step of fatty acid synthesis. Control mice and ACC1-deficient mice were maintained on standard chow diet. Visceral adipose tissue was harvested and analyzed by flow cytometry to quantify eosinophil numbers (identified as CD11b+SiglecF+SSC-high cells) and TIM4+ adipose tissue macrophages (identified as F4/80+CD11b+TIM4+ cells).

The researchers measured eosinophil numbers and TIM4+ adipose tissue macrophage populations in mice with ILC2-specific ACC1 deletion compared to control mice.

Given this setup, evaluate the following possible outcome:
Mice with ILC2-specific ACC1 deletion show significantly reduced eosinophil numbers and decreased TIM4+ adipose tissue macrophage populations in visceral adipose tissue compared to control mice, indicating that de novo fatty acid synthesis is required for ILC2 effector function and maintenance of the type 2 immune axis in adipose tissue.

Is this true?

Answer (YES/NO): YES